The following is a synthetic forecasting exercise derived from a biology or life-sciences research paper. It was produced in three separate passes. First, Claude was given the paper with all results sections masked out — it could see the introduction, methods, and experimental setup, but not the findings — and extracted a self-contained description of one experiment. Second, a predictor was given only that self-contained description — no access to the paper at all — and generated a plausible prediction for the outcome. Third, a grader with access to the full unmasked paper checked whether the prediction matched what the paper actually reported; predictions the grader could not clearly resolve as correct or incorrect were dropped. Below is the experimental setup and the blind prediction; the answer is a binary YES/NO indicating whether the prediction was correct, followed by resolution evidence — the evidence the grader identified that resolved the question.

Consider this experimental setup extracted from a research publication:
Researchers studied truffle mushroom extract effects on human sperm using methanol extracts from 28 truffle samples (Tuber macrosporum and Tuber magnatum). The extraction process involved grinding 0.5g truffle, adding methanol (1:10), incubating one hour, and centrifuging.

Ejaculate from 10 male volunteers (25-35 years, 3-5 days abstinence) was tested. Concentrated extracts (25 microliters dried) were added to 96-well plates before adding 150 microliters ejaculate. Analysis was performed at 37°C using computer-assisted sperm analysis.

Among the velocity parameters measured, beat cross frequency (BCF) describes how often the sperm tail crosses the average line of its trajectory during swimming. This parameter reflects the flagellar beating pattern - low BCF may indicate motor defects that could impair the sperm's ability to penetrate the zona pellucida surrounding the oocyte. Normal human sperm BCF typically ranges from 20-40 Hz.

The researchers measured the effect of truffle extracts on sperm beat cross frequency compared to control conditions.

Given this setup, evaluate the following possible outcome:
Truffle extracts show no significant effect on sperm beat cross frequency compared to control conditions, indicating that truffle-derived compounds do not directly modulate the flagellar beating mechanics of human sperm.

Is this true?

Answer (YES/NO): NO